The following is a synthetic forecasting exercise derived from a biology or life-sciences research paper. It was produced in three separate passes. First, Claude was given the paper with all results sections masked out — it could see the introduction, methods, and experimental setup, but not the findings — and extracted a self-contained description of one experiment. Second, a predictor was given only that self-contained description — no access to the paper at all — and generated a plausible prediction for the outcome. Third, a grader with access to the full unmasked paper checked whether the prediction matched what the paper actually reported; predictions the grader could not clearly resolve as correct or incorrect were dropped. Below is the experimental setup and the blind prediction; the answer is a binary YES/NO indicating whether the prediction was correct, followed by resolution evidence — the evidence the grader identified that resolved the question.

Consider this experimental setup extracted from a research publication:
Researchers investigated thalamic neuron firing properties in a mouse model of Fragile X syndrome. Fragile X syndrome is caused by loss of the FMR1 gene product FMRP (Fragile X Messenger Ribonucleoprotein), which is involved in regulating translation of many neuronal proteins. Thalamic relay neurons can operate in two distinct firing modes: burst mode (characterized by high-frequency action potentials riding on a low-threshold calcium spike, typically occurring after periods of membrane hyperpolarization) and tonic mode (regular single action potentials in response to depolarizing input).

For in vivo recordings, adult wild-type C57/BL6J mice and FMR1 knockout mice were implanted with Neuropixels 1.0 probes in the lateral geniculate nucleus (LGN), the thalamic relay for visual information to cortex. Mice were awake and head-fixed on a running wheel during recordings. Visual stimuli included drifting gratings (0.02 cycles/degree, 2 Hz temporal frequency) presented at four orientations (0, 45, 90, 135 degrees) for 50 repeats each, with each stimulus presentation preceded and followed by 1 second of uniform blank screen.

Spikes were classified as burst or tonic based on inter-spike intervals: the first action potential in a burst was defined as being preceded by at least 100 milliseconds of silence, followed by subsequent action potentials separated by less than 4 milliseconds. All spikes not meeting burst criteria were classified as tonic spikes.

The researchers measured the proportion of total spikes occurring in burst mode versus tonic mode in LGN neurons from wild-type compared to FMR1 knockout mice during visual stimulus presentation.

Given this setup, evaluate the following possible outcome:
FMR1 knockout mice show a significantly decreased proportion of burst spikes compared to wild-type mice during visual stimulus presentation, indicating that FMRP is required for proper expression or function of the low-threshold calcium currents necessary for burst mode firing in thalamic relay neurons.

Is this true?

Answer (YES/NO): YES